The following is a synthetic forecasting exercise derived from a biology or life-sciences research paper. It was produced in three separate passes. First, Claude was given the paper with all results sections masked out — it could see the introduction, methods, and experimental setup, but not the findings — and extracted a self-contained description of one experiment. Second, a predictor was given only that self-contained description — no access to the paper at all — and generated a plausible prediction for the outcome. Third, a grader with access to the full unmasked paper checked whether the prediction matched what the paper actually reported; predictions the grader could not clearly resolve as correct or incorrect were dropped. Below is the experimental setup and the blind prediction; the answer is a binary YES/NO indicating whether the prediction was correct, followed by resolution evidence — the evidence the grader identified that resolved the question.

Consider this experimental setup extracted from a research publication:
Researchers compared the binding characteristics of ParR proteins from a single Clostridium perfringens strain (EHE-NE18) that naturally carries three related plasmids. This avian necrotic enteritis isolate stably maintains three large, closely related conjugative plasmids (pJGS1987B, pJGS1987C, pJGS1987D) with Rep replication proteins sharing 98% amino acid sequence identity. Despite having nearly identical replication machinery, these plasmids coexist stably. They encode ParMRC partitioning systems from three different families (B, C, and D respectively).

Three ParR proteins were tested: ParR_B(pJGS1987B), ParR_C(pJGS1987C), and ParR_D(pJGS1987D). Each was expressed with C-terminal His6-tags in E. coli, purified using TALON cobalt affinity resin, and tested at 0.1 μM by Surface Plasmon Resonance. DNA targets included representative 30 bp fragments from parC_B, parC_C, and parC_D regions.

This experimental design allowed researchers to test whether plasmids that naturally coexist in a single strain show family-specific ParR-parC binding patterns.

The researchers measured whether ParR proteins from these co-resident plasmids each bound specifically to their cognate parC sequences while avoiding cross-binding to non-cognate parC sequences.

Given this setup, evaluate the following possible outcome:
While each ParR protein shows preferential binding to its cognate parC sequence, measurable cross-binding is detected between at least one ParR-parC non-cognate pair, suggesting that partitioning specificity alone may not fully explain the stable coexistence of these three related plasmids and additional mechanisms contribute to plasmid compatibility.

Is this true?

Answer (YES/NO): NO